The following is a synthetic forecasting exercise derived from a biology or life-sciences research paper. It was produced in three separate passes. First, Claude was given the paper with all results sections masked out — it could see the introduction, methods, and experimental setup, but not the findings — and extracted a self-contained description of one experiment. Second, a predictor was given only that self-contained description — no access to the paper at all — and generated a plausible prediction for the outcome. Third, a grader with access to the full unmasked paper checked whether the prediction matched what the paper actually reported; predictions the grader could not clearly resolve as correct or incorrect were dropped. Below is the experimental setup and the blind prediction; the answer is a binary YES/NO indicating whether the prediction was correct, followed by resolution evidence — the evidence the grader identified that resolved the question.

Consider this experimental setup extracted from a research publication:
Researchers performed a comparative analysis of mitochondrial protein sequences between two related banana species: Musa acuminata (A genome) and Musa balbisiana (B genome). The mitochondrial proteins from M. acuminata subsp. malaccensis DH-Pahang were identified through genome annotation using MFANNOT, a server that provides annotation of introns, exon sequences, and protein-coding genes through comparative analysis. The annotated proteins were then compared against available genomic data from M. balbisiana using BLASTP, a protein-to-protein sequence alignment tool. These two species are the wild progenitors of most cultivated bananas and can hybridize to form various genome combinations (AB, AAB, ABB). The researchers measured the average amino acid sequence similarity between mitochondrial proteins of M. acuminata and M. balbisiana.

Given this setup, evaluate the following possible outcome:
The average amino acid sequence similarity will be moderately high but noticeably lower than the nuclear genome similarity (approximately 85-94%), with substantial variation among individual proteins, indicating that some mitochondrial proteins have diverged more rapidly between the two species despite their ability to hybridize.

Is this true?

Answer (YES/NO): NO